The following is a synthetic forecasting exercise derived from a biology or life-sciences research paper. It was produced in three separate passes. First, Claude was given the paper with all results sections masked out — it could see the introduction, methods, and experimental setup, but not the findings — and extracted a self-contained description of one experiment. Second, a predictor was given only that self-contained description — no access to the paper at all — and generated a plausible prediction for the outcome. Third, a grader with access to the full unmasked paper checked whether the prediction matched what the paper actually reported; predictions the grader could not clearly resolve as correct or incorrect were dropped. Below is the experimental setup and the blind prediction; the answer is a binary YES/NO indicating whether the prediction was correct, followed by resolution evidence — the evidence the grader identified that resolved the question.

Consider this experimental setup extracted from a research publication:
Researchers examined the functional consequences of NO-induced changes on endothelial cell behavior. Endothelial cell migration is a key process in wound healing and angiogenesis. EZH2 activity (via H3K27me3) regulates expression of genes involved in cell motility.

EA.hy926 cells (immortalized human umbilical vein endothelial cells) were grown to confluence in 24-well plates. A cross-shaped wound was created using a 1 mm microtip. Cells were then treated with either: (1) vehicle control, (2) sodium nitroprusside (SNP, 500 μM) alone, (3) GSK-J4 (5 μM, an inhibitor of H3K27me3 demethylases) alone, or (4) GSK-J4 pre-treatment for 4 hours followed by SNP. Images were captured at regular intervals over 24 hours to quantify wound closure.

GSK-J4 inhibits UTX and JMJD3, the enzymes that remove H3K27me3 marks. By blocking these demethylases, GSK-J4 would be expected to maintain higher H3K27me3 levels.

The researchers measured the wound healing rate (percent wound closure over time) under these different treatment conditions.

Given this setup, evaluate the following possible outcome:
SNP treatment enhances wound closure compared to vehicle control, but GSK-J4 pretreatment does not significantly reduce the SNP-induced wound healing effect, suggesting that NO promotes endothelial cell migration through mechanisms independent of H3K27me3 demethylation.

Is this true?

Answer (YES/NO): NO